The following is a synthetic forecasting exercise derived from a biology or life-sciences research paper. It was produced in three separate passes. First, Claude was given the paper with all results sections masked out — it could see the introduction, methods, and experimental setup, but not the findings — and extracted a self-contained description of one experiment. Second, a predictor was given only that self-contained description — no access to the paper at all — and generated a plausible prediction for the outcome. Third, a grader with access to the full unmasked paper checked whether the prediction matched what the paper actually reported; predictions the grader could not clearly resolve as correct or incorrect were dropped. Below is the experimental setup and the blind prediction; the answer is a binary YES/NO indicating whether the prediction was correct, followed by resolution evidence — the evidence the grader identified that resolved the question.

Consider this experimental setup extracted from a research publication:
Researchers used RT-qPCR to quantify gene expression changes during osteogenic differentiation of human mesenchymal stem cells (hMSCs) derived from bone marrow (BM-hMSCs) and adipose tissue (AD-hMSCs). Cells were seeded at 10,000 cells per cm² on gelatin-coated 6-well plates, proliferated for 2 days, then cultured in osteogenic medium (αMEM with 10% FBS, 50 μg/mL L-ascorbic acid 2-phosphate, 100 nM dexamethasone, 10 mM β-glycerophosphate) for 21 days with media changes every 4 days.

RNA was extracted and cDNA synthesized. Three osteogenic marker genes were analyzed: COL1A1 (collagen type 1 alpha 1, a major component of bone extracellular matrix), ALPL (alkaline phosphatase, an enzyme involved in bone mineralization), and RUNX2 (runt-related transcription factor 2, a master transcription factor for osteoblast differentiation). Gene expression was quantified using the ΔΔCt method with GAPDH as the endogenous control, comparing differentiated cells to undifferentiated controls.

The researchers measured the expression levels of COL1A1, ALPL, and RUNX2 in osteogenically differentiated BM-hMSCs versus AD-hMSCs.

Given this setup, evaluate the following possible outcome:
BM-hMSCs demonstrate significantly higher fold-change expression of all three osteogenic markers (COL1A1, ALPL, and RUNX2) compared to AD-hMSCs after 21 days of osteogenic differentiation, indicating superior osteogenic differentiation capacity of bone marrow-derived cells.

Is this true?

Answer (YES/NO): NO